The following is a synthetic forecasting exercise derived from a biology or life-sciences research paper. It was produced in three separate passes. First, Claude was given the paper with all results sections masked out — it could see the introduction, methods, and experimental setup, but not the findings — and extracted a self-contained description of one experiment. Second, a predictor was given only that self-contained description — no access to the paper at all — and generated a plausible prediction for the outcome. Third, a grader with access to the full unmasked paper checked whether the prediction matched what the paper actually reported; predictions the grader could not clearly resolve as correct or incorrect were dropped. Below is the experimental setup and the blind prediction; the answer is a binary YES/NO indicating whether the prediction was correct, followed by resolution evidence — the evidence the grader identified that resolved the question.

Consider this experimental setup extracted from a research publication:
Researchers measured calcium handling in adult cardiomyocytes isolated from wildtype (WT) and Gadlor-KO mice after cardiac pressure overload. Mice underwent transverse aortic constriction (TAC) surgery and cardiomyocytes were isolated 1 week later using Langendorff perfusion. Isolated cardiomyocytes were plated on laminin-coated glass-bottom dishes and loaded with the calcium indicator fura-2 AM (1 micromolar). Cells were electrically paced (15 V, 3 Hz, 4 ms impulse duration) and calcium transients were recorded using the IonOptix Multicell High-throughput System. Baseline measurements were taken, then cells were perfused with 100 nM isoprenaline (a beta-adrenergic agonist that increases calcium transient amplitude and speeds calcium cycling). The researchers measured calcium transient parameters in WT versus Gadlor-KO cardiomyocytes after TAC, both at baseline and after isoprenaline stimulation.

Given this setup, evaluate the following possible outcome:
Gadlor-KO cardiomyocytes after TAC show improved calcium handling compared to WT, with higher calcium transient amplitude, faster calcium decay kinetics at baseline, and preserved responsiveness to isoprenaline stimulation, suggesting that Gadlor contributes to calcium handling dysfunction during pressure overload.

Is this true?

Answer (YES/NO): NO